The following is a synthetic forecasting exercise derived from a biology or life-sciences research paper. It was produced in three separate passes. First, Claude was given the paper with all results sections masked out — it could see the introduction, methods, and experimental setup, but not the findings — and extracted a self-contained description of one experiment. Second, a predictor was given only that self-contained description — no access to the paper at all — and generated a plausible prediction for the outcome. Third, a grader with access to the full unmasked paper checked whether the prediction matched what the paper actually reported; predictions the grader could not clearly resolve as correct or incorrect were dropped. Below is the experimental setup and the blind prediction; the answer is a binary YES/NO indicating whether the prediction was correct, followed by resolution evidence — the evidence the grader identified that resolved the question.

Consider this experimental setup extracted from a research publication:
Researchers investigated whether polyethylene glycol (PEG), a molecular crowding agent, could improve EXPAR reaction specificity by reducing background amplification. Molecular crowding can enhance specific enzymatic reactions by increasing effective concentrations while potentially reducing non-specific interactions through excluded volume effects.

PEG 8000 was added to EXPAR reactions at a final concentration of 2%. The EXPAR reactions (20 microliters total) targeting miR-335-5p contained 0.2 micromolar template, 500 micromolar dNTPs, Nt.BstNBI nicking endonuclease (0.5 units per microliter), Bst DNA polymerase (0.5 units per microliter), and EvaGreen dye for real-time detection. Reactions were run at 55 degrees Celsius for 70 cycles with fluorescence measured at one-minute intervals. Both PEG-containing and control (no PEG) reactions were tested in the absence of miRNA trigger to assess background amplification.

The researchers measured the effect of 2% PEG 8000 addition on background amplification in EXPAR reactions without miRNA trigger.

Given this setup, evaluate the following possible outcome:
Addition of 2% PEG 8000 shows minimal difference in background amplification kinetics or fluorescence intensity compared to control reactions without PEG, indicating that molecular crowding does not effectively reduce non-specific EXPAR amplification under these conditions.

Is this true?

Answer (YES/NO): YES